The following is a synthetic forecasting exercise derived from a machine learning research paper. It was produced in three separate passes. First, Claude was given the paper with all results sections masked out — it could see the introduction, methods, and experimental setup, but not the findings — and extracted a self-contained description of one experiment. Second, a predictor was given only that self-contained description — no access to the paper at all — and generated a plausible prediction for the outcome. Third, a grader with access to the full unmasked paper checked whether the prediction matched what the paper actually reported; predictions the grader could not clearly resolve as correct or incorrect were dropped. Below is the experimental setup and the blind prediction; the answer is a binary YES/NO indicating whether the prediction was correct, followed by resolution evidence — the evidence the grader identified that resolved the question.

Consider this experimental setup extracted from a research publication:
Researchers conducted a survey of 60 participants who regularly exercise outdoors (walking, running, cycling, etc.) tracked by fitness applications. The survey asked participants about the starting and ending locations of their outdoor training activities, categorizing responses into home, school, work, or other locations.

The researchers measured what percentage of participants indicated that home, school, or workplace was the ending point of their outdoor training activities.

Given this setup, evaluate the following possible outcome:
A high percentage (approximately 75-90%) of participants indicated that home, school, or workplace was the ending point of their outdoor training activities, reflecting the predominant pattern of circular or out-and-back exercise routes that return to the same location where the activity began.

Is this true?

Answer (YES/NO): NO